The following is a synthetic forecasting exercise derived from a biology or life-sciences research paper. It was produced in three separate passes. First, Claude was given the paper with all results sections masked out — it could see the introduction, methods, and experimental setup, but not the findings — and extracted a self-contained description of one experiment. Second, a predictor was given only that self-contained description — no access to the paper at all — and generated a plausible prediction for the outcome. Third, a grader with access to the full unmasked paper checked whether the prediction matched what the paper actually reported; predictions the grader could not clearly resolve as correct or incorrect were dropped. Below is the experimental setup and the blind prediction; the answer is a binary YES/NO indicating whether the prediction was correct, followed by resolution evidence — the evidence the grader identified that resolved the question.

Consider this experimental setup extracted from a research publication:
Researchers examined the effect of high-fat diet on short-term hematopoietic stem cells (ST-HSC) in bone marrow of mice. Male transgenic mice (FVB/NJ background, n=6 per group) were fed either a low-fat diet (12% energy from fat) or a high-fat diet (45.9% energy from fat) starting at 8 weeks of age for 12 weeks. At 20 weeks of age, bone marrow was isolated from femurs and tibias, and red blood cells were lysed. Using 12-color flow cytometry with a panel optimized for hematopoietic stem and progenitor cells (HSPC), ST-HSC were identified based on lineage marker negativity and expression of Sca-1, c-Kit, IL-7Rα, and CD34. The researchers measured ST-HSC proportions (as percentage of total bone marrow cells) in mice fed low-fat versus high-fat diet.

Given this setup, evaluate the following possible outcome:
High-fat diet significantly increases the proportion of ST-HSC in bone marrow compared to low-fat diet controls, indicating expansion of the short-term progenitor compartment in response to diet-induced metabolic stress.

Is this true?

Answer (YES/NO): NO